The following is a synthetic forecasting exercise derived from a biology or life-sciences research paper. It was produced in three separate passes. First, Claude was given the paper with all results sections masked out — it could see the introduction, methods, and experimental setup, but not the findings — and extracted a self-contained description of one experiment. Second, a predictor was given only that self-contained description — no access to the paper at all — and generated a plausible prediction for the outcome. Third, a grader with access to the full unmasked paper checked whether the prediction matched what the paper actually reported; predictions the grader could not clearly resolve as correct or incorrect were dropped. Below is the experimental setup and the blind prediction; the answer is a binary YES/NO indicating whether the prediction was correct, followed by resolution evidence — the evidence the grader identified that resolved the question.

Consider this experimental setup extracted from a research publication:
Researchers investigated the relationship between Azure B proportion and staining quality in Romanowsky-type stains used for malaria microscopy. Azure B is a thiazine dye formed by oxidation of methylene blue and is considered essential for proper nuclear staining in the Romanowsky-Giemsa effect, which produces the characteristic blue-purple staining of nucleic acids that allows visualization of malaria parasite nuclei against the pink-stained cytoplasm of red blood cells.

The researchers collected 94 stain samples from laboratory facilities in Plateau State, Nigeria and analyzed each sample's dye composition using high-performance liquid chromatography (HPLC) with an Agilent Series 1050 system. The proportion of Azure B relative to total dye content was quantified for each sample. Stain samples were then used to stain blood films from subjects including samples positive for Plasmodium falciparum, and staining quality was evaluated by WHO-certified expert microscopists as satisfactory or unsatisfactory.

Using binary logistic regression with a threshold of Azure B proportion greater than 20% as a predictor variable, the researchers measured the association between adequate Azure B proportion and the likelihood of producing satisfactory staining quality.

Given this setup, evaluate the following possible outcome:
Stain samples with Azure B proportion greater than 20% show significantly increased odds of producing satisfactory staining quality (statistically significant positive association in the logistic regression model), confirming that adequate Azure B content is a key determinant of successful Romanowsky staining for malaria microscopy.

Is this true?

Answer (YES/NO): YES